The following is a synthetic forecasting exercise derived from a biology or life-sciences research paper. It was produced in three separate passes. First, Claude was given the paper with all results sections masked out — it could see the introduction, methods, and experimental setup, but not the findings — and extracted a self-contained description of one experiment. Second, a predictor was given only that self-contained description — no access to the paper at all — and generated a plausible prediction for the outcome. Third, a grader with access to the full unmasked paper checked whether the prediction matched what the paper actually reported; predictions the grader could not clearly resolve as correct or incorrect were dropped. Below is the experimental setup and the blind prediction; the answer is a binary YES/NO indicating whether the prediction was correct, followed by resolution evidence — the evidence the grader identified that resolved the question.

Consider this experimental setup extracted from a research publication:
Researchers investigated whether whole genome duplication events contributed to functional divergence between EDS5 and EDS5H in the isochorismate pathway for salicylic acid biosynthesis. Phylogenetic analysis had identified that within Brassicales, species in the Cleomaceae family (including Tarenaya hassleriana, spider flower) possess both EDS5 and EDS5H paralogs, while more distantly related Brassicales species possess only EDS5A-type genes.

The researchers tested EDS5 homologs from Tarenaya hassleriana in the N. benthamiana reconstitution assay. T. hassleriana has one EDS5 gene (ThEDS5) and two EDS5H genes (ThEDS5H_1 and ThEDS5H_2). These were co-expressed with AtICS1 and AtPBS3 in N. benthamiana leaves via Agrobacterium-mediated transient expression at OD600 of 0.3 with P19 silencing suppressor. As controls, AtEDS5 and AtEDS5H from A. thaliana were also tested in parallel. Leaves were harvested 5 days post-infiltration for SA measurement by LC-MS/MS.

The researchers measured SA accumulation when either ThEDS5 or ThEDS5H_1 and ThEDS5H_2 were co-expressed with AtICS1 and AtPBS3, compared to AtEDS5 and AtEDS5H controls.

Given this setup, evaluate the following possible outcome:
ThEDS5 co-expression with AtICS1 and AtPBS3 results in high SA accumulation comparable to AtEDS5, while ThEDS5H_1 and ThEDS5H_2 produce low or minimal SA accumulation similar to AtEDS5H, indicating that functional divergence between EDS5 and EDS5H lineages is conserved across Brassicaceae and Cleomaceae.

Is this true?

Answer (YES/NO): YES